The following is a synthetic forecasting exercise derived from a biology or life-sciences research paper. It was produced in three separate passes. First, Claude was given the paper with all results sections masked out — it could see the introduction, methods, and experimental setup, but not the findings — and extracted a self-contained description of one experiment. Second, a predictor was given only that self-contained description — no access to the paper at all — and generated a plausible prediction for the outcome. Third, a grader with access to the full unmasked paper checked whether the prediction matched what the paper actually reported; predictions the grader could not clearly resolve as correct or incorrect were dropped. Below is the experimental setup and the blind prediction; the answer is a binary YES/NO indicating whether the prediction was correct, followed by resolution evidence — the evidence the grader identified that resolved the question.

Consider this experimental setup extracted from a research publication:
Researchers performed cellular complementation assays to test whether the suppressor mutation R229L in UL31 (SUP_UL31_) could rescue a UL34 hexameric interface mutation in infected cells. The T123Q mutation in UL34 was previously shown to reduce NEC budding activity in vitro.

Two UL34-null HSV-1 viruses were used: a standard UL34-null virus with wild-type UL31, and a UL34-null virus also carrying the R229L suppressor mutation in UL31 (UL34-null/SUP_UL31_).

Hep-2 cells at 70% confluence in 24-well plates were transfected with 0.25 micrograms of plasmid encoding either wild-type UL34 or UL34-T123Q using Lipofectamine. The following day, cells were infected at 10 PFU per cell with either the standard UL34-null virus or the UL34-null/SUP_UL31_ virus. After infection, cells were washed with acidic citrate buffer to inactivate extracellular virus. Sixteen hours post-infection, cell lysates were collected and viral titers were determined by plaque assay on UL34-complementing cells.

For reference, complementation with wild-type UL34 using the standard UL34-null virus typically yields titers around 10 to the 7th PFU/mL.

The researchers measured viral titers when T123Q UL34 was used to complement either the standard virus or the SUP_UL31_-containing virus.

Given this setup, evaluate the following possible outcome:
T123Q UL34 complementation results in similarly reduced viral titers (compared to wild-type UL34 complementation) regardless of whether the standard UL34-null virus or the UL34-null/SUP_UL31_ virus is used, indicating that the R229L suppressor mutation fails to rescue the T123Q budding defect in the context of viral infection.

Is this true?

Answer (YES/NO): YES